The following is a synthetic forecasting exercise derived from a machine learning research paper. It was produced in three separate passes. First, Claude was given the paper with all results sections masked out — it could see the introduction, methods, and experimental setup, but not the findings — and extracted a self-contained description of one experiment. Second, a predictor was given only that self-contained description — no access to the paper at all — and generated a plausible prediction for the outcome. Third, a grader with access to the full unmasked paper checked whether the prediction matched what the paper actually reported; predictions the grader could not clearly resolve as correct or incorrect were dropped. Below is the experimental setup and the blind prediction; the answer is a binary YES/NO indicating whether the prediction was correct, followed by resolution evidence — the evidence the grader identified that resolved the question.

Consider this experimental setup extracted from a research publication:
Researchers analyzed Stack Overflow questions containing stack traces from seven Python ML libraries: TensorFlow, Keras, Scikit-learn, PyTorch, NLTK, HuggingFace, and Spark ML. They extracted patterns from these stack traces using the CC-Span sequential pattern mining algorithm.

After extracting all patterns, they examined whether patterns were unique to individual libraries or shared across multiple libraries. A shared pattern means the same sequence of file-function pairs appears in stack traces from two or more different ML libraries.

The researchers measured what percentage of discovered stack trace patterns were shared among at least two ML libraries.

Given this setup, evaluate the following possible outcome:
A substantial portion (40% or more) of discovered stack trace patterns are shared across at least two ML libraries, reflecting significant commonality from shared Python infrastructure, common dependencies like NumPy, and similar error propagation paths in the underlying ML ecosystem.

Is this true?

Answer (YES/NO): NO